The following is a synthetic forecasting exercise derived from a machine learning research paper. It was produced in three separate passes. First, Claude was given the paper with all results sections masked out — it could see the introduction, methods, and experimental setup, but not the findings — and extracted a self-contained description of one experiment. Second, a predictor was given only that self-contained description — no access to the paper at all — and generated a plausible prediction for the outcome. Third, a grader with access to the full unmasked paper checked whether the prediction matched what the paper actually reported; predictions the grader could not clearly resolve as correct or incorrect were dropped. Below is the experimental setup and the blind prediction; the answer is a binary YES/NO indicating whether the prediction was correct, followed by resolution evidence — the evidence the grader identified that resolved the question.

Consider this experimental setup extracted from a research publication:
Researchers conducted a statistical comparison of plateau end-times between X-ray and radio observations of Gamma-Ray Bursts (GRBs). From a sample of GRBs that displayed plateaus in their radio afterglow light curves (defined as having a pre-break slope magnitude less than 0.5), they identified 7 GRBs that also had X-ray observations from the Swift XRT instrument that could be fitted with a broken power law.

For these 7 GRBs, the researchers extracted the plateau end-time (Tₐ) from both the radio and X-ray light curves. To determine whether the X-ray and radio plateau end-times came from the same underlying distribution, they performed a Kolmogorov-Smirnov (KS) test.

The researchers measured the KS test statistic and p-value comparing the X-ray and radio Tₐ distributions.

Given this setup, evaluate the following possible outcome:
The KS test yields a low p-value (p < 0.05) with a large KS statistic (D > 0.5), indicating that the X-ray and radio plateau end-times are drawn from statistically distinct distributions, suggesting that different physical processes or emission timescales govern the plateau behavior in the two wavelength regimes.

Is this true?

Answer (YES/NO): YES